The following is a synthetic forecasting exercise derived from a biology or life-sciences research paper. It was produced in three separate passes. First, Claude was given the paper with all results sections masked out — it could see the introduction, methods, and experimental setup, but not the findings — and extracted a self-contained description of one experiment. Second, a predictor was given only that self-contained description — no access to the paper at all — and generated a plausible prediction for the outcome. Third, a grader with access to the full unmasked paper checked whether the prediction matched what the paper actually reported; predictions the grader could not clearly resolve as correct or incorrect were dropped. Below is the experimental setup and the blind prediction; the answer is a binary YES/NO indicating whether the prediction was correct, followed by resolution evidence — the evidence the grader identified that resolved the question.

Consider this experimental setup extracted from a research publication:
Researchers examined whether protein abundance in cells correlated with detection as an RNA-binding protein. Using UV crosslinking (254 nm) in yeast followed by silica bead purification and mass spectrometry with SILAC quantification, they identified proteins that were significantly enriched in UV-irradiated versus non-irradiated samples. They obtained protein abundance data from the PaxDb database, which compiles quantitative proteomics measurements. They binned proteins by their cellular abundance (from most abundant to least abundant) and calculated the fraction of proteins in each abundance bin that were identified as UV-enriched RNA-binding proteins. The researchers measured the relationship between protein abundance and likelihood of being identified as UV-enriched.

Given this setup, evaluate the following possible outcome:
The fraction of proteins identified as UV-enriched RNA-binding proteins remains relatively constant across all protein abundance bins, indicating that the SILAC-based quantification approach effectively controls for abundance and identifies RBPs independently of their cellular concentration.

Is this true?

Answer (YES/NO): NO